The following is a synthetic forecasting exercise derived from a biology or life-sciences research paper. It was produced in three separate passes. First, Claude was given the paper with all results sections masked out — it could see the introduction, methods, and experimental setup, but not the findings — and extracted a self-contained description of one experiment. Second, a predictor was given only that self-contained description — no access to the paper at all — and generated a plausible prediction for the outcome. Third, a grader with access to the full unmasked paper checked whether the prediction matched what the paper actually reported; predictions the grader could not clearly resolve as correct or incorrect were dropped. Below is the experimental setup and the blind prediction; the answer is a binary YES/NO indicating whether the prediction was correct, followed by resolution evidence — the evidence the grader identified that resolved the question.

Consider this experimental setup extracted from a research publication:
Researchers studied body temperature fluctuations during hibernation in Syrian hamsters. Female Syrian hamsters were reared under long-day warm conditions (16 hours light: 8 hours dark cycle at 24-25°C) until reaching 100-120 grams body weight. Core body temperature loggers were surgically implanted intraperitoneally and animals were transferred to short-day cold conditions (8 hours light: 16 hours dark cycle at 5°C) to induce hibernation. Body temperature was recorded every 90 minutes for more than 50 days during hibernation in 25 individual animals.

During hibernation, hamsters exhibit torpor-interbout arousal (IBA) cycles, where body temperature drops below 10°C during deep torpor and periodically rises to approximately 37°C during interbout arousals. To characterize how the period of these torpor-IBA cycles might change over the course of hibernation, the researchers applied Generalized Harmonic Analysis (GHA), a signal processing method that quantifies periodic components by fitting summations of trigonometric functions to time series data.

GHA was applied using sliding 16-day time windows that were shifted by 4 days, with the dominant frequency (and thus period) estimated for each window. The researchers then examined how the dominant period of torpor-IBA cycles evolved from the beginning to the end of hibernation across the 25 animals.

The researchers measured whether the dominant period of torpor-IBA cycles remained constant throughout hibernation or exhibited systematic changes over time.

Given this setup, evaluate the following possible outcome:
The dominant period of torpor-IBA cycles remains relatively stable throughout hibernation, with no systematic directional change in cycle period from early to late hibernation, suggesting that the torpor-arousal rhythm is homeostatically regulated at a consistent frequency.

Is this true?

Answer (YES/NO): NO